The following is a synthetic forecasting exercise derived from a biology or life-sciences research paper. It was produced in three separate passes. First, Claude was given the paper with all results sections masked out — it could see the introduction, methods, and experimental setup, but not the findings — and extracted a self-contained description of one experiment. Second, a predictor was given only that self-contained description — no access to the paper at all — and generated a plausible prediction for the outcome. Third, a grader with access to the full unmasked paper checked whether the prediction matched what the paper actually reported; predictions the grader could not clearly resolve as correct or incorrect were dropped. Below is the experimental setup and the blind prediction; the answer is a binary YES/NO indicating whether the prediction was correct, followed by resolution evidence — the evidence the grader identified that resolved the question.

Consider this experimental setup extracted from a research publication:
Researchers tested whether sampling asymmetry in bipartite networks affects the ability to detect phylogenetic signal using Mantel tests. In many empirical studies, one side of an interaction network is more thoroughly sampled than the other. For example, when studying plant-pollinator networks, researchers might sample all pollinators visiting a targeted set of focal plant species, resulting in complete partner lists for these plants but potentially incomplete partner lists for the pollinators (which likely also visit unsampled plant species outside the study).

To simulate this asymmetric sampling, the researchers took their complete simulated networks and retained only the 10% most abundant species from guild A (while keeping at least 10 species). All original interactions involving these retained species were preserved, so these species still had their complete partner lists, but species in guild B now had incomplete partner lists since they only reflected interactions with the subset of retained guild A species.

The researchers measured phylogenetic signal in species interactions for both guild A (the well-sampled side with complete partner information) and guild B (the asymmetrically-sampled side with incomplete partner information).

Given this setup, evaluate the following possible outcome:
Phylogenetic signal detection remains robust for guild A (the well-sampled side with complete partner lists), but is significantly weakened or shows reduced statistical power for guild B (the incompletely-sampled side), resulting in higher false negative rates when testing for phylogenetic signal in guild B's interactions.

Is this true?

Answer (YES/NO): NO